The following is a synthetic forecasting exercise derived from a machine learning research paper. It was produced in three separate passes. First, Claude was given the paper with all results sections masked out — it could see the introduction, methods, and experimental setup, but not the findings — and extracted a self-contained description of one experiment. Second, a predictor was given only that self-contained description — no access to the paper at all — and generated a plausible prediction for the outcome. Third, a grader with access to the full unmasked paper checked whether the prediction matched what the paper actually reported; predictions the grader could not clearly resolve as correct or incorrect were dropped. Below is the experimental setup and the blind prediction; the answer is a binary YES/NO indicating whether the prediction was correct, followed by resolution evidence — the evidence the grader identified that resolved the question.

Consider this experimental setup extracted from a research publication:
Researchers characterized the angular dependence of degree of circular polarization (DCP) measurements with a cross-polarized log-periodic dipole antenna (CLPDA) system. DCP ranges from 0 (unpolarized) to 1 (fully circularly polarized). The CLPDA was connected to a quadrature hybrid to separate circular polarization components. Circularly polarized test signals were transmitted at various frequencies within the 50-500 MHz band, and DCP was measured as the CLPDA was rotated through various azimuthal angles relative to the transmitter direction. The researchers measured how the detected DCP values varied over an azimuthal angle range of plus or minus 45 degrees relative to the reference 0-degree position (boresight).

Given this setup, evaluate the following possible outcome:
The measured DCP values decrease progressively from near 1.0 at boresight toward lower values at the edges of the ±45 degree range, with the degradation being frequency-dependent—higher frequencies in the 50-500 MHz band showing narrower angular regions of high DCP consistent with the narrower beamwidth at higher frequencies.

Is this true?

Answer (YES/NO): NO